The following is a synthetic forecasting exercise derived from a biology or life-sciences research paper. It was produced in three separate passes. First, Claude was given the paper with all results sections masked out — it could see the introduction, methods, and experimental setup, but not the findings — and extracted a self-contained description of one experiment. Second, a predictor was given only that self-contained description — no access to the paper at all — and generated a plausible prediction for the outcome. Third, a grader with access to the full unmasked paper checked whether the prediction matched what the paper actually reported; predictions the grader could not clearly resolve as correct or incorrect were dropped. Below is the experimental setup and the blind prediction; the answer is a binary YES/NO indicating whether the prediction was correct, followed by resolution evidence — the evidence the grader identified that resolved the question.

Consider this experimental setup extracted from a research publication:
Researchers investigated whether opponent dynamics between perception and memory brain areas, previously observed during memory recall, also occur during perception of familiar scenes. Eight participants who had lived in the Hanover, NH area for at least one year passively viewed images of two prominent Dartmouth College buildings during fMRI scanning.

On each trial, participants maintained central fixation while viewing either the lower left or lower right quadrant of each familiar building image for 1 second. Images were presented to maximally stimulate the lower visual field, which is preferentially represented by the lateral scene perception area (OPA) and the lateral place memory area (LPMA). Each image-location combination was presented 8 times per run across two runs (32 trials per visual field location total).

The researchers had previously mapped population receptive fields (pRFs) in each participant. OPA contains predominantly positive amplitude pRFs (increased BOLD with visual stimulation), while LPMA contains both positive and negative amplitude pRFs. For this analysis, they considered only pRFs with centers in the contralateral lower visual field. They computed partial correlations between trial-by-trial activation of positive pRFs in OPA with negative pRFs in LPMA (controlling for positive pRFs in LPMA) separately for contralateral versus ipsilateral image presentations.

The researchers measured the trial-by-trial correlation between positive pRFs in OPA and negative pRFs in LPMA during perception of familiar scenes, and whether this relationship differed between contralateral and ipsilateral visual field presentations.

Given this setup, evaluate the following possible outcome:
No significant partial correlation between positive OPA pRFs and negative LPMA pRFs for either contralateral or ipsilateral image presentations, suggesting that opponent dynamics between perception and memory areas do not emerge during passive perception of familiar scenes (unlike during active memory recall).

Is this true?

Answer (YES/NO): NO